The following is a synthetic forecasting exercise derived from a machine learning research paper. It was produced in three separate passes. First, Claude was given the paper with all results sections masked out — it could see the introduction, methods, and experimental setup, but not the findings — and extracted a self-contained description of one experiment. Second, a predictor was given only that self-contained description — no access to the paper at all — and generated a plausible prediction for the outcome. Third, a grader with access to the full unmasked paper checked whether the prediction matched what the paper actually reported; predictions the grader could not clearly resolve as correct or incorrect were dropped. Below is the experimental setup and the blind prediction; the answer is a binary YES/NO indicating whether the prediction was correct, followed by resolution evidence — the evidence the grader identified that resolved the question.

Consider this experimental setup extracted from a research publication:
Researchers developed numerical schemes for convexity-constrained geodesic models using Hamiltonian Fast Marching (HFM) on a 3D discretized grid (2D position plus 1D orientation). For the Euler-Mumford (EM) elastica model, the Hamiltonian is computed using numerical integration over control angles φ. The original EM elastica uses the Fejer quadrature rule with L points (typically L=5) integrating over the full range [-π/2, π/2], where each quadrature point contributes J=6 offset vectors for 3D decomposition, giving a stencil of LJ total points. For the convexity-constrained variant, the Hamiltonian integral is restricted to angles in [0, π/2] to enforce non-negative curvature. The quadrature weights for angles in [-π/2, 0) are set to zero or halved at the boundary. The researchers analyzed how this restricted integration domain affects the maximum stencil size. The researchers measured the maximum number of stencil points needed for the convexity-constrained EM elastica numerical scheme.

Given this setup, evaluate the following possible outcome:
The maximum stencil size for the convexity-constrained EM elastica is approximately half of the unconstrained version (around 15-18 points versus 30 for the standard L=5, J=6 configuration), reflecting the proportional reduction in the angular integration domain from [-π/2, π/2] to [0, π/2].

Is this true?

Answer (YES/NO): YES